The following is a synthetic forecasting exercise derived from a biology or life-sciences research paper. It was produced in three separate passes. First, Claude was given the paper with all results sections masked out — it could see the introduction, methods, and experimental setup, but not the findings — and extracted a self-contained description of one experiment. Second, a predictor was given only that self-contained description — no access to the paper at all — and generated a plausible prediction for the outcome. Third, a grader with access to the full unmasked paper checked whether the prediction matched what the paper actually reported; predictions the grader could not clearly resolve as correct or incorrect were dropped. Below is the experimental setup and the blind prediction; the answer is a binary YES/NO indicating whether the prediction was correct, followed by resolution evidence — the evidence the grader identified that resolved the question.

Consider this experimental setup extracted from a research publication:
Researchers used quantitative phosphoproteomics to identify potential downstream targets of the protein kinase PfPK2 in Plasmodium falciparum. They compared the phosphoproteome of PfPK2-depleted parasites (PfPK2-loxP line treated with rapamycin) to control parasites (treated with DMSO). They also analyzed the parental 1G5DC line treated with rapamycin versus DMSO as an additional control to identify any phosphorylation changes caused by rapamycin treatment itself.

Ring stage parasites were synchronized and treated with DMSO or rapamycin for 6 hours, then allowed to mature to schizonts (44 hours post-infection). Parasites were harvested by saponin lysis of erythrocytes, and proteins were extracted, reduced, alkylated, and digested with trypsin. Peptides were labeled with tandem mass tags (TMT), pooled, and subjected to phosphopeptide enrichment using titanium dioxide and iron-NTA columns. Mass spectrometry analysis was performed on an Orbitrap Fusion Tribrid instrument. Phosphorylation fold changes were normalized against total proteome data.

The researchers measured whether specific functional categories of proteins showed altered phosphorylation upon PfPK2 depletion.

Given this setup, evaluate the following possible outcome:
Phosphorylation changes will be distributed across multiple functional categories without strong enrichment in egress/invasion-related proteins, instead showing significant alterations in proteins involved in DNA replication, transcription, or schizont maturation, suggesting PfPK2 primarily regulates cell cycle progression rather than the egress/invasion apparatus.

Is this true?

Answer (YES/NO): NO